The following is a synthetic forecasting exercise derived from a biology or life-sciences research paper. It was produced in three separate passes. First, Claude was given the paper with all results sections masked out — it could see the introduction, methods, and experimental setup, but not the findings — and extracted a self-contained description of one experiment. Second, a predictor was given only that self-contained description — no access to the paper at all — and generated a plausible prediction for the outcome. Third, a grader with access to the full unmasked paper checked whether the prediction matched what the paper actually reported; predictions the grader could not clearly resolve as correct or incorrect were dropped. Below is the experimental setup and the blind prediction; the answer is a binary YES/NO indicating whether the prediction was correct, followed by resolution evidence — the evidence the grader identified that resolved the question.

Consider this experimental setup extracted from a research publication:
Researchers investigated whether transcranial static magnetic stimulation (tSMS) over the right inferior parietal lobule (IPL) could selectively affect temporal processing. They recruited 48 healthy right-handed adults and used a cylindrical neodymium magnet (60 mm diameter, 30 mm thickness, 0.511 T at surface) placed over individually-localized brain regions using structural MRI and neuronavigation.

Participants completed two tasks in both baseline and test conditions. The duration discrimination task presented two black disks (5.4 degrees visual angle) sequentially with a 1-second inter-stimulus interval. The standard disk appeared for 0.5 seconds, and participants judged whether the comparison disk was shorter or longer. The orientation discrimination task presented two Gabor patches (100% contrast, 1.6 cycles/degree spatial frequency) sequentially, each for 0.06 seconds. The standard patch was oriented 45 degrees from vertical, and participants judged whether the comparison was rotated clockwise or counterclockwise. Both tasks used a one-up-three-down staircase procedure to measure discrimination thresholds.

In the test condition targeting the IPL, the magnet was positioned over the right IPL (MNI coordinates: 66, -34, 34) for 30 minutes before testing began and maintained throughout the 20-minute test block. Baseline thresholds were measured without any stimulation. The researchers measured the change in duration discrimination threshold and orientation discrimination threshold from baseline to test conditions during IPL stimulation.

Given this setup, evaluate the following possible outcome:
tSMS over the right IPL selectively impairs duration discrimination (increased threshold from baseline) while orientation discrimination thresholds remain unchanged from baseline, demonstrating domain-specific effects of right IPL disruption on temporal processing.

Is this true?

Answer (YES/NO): NO